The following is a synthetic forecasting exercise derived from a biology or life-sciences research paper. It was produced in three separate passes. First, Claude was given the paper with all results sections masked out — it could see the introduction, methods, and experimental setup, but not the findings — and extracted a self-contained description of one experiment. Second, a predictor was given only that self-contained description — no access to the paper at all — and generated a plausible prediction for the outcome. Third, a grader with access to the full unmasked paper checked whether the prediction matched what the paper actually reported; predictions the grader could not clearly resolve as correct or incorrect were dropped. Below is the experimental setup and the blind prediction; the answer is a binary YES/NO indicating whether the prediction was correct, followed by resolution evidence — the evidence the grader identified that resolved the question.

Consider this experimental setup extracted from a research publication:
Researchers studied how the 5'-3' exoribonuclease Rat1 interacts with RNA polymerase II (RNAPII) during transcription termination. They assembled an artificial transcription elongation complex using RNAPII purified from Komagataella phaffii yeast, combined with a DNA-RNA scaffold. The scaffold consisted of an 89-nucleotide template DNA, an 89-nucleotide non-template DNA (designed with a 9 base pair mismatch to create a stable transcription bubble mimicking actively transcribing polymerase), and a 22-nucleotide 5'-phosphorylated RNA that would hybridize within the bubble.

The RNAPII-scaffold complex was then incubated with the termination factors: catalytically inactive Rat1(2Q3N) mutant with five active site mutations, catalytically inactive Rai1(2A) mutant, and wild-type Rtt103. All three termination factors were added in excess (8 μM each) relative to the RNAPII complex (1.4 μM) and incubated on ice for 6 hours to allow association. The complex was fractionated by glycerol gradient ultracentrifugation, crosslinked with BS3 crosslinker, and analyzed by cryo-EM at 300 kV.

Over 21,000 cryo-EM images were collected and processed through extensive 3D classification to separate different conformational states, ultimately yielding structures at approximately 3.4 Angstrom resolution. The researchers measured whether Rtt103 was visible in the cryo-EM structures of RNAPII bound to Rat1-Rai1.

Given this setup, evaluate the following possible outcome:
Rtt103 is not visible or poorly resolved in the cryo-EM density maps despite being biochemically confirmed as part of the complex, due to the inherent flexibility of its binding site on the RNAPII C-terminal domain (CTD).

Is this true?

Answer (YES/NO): NO